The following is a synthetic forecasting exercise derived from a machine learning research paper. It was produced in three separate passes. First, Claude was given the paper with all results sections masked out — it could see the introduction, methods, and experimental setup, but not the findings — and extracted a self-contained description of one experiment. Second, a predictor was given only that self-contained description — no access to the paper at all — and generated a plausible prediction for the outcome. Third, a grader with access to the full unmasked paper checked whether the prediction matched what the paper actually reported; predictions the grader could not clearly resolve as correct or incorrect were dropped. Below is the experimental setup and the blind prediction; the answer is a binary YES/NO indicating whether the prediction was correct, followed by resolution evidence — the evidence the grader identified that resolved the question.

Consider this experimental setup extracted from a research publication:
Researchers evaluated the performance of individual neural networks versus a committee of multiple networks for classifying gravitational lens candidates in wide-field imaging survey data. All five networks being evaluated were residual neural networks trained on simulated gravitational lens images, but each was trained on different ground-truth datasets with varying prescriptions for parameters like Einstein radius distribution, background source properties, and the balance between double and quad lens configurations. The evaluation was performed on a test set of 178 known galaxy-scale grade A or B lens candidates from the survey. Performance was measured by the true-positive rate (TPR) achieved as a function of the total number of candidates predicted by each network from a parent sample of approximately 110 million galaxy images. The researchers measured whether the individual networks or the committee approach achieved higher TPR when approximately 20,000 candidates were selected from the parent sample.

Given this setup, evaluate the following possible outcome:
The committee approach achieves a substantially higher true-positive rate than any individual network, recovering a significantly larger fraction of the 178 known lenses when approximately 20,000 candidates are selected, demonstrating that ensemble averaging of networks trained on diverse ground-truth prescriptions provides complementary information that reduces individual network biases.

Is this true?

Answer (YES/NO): YES